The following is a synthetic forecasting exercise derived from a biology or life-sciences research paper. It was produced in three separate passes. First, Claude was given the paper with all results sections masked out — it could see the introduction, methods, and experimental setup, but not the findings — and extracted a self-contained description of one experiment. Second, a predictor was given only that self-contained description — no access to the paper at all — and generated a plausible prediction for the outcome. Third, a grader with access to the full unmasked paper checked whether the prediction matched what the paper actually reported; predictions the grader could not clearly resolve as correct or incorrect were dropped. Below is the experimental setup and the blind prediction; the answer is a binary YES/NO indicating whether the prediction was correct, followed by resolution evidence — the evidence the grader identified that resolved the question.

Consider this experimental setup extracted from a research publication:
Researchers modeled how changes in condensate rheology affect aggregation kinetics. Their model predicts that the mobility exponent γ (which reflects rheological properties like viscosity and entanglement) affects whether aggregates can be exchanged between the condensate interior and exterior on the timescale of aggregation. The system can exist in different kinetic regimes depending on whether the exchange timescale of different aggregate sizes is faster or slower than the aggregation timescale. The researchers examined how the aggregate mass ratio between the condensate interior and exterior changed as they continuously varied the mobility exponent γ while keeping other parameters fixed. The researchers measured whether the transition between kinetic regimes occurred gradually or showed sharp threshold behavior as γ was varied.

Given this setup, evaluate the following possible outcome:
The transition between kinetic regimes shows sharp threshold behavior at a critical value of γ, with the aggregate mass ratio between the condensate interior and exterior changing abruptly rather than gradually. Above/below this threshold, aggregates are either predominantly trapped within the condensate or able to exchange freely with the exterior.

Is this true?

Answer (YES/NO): YES